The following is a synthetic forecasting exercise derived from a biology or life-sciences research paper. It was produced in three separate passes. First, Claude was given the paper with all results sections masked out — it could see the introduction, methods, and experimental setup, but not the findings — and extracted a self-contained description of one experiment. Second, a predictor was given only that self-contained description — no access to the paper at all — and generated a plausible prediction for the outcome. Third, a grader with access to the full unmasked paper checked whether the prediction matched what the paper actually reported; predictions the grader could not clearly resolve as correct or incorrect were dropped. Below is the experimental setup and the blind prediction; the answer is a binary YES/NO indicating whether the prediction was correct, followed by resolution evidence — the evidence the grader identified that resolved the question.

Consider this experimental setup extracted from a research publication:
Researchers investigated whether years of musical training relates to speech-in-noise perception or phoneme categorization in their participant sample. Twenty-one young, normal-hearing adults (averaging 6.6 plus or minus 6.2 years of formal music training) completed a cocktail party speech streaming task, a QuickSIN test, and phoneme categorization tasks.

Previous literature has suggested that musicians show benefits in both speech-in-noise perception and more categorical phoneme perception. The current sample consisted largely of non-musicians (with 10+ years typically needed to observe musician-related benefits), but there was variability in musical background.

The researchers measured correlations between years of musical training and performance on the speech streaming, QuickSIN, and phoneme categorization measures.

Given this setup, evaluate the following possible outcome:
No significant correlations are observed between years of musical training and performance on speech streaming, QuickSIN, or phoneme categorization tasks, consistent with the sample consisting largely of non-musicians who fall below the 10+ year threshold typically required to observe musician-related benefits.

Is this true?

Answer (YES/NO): YES